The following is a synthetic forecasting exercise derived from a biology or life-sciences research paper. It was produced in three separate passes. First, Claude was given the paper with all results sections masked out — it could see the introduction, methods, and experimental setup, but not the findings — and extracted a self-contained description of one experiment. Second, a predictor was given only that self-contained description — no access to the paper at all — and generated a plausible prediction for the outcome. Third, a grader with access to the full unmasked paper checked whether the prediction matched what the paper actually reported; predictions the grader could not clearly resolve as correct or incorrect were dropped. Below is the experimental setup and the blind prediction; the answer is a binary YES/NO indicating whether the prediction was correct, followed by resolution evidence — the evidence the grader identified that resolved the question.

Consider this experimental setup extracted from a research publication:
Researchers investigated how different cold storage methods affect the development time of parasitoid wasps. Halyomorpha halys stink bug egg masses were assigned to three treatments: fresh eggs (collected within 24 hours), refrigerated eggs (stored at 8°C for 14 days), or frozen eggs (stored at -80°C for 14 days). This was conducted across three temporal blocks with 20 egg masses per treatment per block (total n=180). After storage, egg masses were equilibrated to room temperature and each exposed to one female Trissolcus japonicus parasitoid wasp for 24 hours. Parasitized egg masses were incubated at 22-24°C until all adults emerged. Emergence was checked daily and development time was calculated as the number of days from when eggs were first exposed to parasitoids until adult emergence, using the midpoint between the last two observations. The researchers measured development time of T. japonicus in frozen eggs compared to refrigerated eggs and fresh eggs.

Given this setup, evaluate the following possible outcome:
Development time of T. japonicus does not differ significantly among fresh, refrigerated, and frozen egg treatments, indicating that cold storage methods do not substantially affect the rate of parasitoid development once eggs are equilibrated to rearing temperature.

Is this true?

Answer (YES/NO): NO